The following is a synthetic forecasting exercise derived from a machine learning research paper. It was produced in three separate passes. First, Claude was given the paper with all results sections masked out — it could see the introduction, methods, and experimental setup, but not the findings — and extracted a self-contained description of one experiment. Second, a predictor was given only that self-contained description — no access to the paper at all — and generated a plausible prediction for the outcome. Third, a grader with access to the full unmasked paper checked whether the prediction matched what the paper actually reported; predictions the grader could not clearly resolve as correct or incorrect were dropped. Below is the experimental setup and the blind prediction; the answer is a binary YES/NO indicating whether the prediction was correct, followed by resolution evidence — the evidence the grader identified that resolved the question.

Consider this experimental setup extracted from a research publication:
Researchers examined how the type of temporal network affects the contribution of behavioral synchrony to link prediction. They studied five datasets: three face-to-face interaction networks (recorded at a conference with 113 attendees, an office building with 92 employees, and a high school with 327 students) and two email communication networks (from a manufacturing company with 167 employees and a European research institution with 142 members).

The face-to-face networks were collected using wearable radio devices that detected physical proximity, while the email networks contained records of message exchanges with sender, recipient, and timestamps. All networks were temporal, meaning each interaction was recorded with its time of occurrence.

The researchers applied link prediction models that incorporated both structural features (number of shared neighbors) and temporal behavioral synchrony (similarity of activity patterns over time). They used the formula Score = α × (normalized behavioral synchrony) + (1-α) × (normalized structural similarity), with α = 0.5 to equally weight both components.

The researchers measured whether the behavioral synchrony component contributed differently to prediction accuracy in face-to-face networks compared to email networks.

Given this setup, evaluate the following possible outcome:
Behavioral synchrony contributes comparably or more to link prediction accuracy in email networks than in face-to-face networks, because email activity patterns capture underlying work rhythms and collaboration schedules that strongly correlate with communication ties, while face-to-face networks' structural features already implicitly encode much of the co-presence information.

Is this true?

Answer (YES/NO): NO